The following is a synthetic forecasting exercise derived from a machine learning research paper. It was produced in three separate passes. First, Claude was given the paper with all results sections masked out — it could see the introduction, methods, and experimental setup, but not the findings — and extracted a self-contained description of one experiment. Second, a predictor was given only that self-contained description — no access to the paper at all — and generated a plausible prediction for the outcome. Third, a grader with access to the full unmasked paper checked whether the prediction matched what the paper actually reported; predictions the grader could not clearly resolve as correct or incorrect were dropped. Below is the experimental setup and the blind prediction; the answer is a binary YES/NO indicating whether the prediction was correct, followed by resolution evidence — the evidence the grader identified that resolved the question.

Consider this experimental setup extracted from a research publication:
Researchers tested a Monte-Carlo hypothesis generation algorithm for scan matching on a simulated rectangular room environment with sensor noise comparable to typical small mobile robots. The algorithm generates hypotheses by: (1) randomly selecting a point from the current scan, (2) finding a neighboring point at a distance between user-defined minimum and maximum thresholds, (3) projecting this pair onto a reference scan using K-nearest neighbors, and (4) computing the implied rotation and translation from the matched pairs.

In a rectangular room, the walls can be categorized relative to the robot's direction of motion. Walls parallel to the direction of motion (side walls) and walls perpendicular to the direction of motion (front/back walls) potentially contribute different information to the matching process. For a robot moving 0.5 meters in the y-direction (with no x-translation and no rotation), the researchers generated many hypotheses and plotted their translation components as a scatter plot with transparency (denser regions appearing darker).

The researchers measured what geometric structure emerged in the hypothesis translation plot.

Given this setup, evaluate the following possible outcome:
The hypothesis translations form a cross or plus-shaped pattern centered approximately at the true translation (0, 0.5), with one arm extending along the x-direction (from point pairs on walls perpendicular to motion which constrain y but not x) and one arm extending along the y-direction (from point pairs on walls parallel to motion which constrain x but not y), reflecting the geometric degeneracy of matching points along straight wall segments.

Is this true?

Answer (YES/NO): NO